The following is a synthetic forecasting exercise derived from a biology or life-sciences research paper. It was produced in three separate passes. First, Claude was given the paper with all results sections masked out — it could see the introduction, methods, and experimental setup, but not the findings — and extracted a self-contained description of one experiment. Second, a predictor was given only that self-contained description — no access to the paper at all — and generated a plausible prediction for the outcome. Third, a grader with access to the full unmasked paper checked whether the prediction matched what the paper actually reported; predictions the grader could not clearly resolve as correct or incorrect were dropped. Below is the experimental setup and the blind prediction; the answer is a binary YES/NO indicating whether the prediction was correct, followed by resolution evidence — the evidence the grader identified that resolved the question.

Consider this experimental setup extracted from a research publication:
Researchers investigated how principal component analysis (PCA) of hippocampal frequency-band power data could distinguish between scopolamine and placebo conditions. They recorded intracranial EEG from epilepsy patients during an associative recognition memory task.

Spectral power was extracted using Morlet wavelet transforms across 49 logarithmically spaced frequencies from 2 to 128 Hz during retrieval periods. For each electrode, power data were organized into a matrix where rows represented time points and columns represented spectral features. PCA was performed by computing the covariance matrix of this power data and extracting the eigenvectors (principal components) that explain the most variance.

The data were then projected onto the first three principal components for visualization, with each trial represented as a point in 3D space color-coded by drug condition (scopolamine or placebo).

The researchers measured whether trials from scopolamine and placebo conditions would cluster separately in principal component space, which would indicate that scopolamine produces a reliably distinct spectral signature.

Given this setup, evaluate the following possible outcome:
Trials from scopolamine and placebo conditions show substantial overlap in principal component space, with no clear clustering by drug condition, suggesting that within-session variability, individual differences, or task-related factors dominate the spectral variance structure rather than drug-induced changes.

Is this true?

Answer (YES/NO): NO